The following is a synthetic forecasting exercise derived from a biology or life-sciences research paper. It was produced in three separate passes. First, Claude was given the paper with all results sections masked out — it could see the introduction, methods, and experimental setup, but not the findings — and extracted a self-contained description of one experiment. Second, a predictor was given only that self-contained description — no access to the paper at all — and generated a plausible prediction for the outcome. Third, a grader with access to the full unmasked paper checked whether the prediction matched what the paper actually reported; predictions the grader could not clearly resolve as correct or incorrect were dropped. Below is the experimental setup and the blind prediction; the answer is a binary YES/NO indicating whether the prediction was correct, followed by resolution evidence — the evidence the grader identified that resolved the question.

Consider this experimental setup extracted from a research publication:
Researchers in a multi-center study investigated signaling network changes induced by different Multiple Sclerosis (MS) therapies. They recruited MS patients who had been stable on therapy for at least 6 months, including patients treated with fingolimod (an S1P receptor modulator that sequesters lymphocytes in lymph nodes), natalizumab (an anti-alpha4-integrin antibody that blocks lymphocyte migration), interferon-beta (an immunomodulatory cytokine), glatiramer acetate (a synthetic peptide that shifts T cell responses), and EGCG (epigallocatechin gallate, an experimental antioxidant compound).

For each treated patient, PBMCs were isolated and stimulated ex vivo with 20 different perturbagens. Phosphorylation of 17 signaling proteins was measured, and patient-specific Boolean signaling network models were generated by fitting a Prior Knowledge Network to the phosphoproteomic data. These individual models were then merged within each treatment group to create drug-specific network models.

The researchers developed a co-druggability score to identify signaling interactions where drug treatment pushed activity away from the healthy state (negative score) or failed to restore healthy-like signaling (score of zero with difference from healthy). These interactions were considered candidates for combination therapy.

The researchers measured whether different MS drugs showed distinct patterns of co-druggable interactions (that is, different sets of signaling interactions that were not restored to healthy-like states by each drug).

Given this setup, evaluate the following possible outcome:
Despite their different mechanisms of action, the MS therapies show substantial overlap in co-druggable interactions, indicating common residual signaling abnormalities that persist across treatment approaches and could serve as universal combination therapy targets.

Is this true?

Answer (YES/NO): YES